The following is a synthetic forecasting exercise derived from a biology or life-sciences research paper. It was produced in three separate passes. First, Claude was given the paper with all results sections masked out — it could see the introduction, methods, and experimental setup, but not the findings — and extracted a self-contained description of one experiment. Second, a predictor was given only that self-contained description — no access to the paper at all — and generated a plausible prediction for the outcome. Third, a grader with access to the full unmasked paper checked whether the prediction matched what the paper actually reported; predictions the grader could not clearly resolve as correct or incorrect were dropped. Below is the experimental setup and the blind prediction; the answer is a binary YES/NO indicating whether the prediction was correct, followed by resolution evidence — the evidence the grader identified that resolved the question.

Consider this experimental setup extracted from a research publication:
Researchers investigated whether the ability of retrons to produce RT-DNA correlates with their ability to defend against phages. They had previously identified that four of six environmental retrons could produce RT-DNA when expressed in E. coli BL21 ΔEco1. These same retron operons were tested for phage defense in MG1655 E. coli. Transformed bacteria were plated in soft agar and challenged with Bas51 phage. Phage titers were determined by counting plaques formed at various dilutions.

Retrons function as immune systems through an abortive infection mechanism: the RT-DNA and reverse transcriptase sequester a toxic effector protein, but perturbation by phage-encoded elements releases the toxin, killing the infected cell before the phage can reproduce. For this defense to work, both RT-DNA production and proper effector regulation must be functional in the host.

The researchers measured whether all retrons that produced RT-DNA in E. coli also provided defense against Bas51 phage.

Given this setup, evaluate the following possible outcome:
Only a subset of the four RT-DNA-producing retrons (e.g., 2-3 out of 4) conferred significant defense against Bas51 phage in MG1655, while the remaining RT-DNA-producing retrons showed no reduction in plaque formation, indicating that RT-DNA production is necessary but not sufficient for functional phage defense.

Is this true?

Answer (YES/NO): YES